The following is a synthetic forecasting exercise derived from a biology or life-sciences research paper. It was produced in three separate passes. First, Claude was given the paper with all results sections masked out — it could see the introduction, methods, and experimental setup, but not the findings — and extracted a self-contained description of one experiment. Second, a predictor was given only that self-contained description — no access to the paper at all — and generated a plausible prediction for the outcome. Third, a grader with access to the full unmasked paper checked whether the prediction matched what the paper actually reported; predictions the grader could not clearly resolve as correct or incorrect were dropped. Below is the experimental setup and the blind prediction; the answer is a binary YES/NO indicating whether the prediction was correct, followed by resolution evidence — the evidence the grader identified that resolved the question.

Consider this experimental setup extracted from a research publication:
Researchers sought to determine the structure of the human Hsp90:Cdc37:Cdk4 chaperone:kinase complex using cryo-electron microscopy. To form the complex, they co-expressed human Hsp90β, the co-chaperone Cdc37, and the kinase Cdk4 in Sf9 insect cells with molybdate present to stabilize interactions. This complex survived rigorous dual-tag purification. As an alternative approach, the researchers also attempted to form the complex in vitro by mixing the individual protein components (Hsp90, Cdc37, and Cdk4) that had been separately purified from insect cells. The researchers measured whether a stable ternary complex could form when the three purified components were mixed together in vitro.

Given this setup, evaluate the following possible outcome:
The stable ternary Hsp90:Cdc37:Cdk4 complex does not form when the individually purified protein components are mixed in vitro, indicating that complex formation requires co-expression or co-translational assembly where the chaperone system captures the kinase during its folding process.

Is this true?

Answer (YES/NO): YES